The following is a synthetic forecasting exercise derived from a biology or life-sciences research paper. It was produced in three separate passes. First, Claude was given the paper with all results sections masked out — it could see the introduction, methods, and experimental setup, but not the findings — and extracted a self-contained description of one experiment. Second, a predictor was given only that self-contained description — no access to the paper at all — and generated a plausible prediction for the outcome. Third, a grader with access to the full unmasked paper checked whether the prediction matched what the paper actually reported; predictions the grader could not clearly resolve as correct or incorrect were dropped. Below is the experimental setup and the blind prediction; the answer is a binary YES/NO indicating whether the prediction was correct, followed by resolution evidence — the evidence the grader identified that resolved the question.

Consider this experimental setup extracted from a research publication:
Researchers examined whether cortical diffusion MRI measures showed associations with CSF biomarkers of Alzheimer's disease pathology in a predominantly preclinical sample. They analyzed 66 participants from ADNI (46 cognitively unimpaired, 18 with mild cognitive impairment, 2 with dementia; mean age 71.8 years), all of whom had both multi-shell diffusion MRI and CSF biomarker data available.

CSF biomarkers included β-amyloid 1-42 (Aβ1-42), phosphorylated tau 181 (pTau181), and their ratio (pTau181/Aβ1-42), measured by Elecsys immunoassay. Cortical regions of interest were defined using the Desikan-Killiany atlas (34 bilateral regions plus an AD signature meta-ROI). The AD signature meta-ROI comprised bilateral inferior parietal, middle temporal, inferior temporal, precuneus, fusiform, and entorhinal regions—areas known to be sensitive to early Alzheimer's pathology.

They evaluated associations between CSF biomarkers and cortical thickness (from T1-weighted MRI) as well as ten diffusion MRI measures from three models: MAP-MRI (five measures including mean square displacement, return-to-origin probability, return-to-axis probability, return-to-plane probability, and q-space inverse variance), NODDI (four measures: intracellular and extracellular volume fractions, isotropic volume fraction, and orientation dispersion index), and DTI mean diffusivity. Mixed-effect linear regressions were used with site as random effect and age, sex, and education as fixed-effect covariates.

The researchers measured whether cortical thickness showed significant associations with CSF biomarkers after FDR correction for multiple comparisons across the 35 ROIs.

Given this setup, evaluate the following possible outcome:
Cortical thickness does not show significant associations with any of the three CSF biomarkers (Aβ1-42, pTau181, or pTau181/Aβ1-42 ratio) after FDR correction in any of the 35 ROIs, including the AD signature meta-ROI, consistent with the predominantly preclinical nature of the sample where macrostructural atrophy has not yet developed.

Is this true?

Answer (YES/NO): NO